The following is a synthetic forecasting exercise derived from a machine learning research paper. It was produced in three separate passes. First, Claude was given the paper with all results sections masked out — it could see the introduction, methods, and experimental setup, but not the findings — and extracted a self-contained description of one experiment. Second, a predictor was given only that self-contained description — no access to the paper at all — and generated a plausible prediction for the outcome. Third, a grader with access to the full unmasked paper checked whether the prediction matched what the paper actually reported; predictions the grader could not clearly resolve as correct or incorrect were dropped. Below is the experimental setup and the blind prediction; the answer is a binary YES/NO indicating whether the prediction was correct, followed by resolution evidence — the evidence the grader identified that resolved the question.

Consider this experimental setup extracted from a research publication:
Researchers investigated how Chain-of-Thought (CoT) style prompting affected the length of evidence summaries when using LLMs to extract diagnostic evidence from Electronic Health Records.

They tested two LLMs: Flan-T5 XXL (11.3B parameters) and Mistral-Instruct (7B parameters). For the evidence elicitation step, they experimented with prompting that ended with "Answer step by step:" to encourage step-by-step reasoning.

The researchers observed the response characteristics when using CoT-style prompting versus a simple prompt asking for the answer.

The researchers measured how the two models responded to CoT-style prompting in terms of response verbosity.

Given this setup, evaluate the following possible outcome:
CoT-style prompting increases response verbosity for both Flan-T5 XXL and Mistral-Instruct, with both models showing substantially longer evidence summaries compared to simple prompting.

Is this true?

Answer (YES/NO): NO